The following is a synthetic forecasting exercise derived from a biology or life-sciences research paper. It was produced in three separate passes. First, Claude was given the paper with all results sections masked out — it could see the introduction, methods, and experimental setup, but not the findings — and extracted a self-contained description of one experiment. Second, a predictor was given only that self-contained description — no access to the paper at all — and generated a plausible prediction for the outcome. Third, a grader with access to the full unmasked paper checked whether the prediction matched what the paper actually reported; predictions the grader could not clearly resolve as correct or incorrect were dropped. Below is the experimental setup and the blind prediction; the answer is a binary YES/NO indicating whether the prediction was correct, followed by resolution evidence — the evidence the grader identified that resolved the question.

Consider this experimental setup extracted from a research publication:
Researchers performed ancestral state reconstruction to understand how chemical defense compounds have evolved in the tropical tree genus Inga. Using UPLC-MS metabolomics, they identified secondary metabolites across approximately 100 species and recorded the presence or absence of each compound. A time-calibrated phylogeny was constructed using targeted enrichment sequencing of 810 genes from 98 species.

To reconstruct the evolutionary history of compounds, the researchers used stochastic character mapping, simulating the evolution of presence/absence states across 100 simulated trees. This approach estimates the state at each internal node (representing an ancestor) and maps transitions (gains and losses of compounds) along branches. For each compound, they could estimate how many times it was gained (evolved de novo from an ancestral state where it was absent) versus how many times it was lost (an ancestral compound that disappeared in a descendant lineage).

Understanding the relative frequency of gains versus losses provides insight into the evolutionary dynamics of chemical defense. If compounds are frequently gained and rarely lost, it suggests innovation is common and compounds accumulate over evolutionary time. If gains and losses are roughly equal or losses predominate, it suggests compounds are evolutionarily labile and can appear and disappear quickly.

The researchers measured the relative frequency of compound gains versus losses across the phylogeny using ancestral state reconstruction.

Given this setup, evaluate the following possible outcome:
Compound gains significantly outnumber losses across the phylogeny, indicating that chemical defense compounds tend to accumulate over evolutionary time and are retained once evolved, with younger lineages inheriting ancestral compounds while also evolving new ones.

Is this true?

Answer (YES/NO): NO